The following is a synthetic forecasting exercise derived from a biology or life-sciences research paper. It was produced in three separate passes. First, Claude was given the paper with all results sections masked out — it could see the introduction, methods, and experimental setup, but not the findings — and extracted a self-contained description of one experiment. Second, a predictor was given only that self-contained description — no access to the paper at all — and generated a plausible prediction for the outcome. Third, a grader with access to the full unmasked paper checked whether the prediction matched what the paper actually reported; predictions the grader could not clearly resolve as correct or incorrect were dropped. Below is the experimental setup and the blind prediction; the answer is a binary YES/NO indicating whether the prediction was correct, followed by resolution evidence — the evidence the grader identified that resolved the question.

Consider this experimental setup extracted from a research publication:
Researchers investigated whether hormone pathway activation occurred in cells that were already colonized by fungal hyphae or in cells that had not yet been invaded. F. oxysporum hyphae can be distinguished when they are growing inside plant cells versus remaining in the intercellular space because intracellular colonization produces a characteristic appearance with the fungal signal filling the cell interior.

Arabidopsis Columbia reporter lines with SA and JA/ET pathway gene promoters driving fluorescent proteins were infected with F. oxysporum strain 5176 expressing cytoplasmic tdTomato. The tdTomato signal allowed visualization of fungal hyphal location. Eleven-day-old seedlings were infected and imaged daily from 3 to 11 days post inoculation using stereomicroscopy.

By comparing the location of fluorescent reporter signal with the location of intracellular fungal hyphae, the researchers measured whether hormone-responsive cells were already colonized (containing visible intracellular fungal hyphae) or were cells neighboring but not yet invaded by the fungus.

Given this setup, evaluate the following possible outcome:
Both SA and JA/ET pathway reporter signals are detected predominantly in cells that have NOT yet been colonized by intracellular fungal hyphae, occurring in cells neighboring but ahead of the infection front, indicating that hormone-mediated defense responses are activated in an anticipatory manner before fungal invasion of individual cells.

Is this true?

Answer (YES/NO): YES